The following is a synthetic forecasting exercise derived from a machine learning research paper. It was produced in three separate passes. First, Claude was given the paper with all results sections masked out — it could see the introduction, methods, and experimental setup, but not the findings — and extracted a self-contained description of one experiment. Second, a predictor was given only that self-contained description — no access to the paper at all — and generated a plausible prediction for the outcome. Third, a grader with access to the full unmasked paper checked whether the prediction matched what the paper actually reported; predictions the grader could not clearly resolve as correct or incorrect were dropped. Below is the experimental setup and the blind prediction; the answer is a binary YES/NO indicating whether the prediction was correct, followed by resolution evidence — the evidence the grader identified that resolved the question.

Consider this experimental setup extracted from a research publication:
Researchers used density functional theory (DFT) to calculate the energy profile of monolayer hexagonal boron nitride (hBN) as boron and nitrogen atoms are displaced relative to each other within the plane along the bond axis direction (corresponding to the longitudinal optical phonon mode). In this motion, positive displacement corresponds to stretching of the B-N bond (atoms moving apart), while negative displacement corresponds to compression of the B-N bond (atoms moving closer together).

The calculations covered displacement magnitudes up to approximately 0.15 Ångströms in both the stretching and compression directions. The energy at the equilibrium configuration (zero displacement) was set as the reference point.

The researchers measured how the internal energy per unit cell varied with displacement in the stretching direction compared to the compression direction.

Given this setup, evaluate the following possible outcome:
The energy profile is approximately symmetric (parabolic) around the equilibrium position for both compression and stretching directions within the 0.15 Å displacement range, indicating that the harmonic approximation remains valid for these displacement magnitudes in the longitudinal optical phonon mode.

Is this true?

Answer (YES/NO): NO